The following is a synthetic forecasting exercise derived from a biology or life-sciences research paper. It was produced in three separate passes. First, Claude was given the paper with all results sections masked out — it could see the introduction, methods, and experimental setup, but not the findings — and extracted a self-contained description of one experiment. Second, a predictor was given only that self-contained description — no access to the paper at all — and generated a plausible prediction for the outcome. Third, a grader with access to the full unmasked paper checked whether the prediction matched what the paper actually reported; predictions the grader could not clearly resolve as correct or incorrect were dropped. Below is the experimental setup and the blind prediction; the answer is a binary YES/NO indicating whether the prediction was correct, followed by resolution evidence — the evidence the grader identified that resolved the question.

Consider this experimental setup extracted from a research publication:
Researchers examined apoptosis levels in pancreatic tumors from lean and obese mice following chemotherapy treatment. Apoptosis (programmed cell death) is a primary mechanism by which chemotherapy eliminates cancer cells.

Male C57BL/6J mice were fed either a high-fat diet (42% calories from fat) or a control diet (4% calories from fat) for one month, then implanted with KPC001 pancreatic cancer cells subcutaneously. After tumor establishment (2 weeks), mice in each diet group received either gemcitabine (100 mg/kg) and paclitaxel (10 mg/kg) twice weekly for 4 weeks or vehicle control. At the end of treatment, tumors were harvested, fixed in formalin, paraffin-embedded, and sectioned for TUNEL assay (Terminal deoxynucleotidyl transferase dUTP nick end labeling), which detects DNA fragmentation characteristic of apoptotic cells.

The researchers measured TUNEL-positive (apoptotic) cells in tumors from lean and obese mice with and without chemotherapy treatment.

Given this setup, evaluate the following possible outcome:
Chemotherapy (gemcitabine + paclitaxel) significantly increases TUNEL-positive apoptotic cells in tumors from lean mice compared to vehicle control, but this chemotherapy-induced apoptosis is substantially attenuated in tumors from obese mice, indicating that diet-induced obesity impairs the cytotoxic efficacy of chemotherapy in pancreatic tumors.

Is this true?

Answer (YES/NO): YES